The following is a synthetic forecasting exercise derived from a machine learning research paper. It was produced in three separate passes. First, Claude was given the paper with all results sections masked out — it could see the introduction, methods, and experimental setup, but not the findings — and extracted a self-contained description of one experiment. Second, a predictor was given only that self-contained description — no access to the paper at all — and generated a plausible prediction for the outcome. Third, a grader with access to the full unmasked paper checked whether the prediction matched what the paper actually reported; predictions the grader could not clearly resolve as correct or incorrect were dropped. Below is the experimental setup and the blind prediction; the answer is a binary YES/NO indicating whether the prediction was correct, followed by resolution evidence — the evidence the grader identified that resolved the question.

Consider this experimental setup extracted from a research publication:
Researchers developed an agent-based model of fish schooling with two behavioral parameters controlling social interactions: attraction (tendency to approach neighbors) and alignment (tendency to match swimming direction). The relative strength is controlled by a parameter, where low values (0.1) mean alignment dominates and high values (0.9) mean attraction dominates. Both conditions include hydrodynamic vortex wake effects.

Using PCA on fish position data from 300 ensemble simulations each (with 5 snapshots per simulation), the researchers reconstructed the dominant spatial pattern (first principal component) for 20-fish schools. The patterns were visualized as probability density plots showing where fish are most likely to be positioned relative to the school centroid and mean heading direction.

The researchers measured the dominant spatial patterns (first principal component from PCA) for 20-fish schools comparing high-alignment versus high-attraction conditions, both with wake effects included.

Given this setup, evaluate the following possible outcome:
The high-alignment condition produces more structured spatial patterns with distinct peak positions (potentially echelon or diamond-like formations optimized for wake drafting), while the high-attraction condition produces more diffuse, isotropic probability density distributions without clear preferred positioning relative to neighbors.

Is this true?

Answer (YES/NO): NO